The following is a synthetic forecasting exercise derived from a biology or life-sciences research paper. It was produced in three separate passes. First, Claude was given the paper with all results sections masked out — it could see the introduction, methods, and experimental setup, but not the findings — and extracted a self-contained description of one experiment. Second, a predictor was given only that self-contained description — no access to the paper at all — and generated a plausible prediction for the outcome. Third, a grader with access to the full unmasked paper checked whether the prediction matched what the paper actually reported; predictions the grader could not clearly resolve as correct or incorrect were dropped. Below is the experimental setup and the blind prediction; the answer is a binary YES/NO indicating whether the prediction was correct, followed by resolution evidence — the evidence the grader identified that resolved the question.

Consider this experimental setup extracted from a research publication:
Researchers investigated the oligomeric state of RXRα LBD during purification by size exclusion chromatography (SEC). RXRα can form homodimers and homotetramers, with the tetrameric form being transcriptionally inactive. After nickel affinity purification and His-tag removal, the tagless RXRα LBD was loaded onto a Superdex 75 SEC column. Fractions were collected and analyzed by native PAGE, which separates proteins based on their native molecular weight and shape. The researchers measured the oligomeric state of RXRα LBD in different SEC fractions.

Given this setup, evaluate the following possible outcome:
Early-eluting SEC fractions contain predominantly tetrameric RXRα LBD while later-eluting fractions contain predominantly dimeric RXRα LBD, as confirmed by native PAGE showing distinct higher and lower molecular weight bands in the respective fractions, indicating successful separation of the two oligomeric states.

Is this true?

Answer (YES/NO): YES